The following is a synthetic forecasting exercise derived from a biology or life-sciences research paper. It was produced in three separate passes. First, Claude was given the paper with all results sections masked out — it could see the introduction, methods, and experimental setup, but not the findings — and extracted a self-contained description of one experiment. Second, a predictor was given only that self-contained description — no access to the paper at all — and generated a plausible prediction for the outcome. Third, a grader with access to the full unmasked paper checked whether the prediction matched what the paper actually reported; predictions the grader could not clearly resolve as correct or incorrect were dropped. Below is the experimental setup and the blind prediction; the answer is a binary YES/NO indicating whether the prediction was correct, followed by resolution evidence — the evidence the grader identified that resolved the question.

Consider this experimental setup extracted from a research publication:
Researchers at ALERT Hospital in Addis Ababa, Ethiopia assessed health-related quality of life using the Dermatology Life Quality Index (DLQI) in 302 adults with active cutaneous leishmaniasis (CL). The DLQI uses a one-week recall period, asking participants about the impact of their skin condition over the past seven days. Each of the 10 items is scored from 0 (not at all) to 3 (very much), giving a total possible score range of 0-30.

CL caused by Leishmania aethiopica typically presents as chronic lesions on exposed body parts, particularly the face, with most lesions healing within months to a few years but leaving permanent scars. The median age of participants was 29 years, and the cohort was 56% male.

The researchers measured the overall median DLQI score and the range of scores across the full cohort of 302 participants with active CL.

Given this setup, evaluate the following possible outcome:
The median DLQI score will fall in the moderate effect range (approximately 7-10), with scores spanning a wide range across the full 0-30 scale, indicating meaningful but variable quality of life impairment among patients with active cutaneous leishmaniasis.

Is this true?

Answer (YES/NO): YES